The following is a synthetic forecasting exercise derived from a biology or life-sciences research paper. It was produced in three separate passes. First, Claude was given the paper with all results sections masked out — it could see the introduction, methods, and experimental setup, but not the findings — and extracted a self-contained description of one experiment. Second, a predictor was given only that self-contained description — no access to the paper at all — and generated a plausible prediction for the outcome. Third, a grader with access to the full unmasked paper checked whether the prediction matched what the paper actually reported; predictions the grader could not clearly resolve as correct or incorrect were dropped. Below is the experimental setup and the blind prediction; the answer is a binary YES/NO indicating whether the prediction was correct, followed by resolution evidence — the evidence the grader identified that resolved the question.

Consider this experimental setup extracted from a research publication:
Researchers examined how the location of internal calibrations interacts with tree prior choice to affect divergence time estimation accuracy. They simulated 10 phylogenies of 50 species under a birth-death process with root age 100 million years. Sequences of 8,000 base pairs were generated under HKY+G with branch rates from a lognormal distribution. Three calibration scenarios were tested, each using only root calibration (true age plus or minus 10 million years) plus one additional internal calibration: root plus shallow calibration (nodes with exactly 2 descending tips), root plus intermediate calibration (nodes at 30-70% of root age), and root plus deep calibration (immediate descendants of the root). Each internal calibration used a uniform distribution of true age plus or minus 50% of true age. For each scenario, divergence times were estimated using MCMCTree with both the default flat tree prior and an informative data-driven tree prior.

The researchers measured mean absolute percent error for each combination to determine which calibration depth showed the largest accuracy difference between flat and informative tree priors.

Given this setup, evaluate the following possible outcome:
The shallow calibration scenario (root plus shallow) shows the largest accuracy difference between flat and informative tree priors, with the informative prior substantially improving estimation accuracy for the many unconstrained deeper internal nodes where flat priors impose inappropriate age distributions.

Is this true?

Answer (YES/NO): NO